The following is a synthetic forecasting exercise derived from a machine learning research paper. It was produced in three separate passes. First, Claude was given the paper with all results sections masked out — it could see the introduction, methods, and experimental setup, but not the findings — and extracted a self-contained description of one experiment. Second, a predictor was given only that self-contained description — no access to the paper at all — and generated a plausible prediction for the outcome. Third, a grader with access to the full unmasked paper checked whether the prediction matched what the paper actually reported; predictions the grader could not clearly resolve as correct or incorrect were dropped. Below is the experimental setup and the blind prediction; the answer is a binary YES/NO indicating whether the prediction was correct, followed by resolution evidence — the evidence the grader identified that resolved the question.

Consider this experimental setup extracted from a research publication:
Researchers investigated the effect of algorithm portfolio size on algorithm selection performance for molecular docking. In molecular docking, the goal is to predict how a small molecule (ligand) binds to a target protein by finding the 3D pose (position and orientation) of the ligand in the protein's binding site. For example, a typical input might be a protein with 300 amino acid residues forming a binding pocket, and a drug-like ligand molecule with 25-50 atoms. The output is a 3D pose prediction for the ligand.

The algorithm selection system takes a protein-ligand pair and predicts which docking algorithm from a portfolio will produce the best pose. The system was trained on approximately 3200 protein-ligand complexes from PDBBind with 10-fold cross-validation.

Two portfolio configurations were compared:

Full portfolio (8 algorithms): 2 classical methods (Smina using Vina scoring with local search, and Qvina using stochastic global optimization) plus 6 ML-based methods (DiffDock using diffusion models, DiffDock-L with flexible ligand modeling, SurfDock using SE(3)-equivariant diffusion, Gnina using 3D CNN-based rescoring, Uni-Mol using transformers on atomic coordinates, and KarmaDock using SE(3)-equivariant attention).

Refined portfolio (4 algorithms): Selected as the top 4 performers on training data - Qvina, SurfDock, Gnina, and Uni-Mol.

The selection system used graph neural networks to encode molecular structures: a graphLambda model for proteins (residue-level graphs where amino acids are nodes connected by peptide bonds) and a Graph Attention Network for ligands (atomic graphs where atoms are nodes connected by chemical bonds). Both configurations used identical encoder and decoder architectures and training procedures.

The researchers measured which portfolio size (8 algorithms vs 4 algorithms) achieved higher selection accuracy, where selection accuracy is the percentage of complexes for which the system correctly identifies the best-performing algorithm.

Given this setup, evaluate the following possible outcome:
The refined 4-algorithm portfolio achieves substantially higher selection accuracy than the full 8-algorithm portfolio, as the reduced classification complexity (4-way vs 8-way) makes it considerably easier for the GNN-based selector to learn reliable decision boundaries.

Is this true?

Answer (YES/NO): NO